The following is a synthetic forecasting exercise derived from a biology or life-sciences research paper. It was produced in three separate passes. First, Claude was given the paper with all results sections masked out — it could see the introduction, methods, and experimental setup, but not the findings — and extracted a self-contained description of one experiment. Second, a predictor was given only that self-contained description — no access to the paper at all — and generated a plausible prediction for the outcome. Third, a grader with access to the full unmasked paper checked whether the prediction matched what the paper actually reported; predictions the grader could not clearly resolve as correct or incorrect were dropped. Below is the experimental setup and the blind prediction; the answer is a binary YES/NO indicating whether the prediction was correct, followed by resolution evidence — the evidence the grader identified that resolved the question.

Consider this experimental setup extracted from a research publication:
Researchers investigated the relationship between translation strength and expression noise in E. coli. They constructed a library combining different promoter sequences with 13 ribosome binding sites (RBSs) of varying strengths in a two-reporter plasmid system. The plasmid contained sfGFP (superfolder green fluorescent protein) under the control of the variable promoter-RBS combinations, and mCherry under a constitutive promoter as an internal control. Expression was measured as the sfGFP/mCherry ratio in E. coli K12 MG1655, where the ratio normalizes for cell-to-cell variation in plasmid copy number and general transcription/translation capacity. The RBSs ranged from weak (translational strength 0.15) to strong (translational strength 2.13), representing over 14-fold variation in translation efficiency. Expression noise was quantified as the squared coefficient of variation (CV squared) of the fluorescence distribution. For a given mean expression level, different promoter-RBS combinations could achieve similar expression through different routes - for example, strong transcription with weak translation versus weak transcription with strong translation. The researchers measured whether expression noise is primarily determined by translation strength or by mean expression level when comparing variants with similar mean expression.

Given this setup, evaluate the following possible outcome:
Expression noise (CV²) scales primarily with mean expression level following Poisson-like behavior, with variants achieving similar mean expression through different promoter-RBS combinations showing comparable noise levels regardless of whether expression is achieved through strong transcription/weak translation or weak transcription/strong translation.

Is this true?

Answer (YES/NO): YES